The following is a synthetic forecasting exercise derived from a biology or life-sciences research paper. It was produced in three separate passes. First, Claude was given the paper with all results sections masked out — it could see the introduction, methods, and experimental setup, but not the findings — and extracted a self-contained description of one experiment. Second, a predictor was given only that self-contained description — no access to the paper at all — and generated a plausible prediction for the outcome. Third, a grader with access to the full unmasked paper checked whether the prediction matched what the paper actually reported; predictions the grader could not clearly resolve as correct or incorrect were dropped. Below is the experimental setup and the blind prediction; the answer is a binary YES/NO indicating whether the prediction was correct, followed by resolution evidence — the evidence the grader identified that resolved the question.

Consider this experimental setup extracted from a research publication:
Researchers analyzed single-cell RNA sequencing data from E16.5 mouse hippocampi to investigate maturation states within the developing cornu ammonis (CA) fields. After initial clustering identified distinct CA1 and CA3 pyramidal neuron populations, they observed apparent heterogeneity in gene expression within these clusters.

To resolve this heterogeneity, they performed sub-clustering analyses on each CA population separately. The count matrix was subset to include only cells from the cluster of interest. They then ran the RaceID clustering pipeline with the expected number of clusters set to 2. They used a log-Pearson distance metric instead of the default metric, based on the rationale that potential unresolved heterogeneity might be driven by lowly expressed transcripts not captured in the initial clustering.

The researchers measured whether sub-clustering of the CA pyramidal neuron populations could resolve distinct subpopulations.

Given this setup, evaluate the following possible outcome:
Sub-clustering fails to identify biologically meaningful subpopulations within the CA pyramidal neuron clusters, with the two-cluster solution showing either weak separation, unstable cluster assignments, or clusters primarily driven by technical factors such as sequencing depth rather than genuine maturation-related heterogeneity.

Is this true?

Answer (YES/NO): NO